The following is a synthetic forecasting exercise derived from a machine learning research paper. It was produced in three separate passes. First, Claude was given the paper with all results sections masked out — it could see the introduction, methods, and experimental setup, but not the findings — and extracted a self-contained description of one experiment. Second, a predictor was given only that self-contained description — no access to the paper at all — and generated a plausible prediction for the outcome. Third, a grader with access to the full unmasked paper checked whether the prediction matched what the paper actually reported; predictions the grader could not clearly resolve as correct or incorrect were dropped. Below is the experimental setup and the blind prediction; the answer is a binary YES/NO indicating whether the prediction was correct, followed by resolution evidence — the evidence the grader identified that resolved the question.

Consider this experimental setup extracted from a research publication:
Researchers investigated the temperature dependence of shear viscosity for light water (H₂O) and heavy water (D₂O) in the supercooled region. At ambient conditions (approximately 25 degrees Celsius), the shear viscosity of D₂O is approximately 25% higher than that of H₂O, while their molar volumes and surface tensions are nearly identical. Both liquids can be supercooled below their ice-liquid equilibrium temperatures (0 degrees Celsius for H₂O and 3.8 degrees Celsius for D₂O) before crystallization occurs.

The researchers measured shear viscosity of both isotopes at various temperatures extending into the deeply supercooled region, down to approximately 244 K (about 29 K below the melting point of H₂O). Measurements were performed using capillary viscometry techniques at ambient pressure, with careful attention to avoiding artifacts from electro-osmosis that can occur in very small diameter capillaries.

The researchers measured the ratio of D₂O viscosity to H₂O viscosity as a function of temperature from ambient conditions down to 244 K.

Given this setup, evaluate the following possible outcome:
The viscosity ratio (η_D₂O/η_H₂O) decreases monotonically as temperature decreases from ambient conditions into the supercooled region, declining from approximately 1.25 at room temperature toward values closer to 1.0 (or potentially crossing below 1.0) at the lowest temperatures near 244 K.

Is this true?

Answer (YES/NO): NO